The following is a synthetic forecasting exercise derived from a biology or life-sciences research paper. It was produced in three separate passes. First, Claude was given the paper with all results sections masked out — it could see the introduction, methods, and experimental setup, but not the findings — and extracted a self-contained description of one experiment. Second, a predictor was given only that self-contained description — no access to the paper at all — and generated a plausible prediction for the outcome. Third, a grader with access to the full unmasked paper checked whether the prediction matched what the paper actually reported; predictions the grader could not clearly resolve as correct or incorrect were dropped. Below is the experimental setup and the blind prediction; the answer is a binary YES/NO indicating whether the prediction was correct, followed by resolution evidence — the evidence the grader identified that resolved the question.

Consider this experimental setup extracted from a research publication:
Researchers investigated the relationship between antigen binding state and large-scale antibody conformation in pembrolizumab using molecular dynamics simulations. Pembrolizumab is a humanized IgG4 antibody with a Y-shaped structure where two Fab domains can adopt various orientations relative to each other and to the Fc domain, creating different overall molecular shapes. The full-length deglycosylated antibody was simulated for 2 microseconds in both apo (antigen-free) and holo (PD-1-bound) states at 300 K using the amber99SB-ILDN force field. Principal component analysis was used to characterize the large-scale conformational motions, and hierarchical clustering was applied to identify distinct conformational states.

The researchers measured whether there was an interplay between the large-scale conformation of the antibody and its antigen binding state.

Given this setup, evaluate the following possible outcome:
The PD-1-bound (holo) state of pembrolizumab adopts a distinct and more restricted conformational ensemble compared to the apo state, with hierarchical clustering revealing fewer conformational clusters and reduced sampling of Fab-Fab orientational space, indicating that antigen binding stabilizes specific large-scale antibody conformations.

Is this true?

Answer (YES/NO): YES